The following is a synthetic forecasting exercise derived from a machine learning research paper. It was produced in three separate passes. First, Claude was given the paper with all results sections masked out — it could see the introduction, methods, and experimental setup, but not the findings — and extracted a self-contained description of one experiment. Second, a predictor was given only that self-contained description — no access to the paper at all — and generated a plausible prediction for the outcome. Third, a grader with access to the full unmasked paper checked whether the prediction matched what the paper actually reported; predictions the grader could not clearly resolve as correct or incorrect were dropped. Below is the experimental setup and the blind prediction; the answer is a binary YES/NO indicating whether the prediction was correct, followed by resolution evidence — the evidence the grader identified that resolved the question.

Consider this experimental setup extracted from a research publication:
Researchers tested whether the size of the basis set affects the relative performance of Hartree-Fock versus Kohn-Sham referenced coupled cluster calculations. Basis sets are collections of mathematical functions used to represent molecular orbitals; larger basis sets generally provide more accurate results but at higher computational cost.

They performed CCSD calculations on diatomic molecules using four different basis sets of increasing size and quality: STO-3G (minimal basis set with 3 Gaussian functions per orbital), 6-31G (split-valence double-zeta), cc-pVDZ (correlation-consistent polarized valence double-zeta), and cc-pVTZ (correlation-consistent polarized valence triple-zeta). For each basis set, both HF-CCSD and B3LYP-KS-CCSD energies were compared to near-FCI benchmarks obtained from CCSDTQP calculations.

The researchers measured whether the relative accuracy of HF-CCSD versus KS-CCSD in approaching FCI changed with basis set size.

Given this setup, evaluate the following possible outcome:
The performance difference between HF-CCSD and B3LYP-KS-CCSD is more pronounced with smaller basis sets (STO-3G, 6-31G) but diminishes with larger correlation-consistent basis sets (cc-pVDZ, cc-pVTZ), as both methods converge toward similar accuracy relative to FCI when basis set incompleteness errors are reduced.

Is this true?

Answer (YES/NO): NO